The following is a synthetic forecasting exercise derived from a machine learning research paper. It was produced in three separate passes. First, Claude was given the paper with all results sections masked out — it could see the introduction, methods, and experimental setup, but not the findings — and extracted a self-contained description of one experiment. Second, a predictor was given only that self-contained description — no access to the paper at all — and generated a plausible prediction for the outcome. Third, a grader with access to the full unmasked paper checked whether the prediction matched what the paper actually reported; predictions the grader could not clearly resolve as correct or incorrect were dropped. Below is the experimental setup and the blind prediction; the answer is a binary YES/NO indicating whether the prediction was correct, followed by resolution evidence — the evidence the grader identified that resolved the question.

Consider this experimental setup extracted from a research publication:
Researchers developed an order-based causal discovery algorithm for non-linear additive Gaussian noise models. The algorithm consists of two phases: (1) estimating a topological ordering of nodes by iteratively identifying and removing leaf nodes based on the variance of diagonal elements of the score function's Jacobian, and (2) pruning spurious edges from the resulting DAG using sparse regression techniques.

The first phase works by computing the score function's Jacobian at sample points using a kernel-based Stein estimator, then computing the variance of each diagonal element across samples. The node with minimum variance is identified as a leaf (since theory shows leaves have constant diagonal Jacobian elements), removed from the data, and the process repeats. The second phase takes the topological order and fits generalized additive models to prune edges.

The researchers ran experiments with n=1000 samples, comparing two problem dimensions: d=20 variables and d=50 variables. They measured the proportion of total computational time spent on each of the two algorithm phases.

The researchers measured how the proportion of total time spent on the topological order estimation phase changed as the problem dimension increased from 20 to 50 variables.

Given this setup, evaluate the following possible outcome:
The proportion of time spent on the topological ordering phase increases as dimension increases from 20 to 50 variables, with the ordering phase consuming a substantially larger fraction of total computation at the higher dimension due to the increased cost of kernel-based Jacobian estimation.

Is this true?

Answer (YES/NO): NO